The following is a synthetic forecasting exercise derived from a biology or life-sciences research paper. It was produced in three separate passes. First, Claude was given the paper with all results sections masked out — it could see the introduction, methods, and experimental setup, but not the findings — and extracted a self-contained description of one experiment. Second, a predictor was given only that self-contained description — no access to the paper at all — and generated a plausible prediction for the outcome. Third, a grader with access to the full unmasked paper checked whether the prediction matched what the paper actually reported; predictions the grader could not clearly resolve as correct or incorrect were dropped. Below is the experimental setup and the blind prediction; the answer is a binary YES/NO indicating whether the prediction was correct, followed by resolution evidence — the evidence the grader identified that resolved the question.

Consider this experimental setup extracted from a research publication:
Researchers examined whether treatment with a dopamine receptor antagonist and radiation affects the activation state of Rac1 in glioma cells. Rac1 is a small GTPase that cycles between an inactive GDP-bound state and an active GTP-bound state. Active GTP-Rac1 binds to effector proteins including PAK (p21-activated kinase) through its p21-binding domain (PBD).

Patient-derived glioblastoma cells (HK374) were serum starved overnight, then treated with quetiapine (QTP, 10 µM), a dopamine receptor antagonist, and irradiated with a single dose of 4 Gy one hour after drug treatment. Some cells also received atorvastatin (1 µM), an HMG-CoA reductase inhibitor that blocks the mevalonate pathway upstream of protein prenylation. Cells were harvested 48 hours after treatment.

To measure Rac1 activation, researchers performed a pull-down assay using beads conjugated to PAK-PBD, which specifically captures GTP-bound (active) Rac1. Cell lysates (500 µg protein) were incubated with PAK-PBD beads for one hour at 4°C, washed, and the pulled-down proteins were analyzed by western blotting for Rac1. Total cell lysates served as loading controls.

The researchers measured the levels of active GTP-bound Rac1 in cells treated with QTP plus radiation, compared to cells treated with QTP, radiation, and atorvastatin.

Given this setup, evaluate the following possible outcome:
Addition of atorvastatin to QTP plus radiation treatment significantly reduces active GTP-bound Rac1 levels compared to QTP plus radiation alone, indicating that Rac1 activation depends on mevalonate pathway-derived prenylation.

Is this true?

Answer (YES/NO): YES